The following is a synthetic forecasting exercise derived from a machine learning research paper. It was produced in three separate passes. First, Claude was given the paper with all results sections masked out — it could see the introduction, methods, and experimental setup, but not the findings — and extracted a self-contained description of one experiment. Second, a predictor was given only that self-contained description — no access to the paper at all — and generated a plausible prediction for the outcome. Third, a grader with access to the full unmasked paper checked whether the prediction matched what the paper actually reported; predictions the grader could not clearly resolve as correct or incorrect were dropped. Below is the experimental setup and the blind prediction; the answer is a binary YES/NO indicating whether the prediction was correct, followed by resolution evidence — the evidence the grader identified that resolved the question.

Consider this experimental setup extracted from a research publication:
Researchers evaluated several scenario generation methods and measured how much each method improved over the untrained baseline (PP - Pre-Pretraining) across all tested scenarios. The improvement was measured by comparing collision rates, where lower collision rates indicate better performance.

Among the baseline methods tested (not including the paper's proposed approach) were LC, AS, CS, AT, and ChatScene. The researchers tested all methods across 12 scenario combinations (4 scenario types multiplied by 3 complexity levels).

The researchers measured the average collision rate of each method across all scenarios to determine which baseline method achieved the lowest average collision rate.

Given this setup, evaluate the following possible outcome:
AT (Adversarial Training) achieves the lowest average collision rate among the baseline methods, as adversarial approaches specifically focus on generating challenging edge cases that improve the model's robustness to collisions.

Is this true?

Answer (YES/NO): NO